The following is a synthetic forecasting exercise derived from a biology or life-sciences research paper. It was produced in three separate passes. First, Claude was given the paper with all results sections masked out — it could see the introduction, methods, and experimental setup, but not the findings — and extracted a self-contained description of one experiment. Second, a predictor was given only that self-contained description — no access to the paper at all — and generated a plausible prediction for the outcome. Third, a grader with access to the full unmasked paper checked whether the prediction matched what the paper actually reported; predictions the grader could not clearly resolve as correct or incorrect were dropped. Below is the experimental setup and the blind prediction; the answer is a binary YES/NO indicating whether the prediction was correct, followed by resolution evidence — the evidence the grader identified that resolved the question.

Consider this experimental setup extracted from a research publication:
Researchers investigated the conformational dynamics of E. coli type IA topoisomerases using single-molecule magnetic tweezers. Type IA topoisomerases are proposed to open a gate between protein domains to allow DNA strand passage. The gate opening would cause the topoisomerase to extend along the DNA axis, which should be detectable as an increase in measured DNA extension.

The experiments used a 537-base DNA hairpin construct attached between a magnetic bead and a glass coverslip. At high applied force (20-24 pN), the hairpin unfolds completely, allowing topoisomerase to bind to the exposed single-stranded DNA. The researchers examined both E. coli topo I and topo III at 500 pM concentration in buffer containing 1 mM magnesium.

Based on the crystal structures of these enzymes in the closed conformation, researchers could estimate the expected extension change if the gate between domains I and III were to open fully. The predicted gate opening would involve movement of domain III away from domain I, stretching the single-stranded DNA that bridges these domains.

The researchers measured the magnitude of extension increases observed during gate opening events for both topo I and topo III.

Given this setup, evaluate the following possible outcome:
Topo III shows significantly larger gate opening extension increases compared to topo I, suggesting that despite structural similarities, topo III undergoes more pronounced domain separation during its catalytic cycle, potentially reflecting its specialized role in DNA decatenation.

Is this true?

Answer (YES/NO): NO